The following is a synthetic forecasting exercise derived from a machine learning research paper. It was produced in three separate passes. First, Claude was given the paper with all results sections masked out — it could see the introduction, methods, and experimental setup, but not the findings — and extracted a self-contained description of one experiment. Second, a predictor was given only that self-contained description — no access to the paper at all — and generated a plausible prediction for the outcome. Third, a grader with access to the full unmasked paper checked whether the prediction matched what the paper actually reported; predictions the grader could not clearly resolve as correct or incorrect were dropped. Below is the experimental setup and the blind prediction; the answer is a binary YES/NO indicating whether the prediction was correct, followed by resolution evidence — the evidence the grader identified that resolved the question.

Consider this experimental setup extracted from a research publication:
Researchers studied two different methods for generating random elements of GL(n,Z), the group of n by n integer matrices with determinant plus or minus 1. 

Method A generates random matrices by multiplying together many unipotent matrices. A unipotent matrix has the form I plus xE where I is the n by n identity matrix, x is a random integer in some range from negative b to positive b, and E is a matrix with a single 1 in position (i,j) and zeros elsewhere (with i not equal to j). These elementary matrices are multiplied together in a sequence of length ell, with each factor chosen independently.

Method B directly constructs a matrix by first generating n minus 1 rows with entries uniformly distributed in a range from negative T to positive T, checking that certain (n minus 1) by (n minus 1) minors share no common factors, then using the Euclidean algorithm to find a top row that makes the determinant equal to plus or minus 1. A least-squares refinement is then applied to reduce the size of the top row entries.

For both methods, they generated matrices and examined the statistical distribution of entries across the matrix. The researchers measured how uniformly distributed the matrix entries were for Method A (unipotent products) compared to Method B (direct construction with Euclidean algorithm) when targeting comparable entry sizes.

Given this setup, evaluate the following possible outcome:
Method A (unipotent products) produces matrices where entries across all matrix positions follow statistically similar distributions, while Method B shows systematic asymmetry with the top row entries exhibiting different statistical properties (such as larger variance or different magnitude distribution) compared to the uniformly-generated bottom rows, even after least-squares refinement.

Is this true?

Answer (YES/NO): NO